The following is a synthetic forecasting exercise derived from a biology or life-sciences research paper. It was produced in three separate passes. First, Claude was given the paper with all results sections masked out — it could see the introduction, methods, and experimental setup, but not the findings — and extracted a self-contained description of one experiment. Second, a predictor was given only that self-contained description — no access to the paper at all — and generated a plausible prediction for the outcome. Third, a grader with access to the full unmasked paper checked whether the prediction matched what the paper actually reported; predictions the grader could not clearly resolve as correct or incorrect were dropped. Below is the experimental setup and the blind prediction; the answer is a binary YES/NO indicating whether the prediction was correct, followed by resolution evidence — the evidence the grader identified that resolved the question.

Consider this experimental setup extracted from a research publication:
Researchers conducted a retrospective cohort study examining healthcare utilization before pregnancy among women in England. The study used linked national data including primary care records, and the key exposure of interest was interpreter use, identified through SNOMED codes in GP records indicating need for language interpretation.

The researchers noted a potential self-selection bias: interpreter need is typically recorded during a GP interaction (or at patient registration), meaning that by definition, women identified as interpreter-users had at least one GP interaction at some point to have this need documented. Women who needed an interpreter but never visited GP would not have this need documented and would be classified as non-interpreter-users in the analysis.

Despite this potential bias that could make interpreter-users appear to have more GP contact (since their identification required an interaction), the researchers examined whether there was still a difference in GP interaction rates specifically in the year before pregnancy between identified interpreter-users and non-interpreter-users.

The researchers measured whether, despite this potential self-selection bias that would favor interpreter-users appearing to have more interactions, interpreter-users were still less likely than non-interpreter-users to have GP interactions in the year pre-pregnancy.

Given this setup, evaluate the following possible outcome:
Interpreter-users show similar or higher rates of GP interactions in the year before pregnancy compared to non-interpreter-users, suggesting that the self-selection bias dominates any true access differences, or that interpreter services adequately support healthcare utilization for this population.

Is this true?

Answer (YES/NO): NO